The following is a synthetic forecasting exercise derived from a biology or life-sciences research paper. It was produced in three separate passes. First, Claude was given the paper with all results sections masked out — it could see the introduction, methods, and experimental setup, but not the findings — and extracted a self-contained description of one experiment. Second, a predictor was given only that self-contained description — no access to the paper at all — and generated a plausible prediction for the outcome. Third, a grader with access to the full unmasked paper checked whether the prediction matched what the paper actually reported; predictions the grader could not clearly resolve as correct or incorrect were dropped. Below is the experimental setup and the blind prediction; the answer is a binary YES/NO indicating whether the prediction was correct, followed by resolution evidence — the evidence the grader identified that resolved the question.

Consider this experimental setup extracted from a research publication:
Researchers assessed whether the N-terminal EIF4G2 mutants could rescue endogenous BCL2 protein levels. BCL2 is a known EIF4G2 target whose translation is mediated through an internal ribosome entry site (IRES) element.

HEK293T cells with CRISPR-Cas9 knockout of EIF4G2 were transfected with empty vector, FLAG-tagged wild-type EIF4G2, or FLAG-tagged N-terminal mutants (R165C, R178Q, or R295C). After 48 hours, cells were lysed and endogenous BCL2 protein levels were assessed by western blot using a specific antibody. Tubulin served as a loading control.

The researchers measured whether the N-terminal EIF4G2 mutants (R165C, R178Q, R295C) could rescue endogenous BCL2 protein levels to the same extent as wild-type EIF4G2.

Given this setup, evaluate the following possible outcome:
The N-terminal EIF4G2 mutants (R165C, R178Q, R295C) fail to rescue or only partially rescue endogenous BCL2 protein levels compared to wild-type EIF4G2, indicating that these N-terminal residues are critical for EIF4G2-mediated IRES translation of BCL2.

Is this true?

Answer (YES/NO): YES